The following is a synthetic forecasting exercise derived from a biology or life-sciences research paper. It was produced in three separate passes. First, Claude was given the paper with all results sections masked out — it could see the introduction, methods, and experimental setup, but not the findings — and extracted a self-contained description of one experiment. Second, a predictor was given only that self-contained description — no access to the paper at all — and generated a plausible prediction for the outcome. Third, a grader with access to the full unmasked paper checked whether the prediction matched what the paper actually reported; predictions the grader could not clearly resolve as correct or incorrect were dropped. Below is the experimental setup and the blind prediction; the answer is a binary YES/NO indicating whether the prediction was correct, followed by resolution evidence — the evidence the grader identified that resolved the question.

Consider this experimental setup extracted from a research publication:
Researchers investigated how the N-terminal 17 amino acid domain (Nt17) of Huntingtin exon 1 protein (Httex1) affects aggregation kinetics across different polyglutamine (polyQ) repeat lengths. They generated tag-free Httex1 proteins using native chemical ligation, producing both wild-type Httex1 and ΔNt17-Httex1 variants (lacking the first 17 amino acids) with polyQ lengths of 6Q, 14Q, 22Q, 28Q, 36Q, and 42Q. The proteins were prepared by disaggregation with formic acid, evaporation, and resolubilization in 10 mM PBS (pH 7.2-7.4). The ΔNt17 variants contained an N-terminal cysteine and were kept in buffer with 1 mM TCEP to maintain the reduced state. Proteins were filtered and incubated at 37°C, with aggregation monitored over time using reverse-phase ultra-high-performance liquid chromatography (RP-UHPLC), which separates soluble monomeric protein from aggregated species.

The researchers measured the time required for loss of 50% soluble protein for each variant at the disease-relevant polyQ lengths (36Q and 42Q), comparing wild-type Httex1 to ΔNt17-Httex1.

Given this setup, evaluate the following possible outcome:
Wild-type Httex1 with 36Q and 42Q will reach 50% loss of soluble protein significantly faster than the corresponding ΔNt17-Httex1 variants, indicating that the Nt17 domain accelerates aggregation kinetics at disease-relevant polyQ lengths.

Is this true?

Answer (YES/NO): YES